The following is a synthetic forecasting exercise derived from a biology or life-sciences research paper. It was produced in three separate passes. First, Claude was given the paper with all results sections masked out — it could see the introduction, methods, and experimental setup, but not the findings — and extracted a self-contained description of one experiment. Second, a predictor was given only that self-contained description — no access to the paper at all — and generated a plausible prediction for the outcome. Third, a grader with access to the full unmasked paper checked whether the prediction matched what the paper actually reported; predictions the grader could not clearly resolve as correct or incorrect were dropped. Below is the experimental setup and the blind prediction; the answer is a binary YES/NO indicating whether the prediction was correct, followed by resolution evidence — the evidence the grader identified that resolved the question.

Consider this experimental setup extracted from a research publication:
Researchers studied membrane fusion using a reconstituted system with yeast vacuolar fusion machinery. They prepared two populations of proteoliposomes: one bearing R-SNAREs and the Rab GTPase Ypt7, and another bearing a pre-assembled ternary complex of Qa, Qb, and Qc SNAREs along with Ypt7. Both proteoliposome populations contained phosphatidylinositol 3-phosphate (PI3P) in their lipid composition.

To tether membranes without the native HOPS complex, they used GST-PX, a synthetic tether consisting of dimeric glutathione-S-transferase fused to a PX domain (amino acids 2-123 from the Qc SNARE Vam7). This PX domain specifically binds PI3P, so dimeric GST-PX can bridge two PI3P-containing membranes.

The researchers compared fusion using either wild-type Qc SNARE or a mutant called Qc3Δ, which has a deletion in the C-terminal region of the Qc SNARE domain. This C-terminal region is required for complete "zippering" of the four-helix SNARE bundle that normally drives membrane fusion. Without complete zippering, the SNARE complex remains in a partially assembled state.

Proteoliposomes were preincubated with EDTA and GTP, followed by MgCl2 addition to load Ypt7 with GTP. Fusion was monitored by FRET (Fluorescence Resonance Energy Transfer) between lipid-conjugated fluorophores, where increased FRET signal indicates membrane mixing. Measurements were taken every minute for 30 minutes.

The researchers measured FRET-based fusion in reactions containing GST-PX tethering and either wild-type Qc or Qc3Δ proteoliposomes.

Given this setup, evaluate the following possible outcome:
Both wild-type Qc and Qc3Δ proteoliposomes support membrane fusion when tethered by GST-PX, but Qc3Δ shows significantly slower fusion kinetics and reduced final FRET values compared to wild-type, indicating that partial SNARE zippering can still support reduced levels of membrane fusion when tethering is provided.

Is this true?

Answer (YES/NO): NO